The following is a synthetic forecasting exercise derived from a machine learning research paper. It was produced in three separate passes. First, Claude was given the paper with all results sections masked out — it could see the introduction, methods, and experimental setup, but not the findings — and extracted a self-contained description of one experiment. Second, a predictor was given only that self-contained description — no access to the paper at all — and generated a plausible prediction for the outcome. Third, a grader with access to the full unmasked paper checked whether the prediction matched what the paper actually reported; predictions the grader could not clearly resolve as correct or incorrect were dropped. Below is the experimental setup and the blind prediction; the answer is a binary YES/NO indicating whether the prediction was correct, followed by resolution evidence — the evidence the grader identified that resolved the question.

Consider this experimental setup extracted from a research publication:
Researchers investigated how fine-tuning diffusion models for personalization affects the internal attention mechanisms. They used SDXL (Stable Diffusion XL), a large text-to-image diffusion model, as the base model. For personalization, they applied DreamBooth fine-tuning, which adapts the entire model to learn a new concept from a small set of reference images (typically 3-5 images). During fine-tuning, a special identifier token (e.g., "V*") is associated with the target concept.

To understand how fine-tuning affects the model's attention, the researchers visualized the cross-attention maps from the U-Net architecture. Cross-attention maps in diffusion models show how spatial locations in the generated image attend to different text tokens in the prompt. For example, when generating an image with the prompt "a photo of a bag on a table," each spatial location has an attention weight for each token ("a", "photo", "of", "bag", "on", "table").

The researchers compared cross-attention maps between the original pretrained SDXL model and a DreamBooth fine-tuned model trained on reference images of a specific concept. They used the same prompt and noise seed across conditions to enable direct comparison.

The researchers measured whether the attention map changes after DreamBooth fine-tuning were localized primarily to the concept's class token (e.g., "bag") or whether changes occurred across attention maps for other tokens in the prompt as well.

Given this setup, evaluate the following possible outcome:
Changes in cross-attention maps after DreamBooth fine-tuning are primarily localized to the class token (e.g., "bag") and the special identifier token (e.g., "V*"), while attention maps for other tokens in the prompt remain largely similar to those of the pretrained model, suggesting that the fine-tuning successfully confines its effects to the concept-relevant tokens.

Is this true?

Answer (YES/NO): NO